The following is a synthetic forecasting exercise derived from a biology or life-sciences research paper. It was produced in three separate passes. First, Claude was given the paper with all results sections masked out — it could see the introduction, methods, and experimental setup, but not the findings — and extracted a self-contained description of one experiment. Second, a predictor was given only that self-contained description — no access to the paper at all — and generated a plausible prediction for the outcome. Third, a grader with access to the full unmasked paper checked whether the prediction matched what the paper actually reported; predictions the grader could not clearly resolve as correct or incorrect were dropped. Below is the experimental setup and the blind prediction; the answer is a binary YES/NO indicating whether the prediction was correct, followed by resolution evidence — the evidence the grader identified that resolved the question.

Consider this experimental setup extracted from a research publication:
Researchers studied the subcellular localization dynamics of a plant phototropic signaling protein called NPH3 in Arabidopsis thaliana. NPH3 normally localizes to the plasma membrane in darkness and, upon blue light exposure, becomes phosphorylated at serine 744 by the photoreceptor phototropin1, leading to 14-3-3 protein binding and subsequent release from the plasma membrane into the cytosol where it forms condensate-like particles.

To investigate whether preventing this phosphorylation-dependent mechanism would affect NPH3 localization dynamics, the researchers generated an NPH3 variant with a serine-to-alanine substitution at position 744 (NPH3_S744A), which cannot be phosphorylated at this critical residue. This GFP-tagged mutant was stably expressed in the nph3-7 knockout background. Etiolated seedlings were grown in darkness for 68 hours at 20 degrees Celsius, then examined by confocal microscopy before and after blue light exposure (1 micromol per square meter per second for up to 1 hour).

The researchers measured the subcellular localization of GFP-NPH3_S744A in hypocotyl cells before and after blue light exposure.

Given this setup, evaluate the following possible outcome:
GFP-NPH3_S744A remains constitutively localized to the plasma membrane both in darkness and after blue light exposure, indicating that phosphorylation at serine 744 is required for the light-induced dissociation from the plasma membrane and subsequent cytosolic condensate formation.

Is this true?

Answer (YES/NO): YES